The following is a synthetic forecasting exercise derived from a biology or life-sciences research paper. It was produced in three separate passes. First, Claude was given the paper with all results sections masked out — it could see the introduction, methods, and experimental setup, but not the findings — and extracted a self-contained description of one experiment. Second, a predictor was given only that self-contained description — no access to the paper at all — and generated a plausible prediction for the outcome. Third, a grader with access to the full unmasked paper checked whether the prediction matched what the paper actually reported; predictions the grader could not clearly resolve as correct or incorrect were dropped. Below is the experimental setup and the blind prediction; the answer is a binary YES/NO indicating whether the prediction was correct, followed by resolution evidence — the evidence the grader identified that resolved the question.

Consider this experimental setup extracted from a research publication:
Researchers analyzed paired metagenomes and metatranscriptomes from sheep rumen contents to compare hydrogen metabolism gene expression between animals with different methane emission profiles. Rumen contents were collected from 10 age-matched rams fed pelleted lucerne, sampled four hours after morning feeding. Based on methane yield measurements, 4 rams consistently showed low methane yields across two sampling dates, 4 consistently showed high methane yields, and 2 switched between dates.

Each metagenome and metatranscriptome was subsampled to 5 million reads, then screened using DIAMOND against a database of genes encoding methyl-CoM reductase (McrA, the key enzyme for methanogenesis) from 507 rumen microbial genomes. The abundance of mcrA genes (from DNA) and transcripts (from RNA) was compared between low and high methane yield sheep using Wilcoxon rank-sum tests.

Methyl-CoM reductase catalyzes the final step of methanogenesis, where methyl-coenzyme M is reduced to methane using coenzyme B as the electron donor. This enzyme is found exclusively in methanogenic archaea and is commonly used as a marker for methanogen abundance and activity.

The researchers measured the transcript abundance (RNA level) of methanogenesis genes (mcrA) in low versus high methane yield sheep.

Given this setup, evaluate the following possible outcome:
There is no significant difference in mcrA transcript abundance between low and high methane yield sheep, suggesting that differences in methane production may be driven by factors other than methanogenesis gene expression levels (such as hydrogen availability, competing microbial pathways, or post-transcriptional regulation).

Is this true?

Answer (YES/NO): NO